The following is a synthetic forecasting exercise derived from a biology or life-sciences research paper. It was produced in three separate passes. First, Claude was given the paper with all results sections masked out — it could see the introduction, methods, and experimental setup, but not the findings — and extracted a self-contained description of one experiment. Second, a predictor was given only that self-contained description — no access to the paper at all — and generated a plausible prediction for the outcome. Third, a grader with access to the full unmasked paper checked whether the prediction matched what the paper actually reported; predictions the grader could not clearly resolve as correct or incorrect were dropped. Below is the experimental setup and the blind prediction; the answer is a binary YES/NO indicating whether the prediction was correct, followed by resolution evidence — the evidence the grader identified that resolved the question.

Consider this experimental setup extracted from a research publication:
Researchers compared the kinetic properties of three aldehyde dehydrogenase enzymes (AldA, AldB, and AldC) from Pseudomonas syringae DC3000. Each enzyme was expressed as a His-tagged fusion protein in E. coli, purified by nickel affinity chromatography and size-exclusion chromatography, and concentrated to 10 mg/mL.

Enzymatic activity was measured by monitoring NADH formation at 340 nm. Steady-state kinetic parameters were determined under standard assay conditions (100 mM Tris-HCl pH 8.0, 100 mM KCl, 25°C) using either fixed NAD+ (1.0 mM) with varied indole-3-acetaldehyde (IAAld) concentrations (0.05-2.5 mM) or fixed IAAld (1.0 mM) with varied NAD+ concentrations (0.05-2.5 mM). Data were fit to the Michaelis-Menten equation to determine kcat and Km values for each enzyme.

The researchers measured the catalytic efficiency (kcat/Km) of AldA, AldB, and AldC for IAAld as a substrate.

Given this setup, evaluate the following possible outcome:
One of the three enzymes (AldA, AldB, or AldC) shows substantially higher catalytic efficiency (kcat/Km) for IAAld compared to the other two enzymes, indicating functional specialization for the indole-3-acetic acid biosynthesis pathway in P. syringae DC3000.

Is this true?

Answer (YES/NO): YES